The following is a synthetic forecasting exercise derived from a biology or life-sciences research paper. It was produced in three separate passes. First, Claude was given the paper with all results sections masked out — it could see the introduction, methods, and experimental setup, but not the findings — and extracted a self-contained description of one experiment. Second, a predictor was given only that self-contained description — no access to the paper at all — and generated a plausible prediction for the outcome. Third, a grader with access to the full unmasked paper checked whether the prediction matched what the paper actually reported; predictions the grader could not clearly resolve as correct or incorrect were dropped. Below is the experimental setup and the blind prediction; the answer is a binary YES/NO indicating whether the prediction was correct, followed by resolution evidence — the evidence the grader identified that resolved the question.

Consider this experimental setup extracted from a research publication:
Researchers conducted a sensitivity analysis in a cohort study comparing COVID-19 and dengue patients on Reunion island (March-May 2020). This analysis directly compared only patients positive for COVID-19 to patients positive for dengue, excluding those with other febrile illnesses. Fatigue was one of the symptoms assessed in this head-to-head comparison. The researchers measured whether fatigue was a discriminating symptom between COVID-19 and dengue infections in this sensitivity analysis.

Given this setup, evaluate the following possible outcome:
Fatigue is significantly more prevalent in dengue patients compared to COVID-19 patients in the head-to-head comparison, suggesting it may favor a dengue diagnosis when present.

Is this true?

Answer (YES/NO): YES